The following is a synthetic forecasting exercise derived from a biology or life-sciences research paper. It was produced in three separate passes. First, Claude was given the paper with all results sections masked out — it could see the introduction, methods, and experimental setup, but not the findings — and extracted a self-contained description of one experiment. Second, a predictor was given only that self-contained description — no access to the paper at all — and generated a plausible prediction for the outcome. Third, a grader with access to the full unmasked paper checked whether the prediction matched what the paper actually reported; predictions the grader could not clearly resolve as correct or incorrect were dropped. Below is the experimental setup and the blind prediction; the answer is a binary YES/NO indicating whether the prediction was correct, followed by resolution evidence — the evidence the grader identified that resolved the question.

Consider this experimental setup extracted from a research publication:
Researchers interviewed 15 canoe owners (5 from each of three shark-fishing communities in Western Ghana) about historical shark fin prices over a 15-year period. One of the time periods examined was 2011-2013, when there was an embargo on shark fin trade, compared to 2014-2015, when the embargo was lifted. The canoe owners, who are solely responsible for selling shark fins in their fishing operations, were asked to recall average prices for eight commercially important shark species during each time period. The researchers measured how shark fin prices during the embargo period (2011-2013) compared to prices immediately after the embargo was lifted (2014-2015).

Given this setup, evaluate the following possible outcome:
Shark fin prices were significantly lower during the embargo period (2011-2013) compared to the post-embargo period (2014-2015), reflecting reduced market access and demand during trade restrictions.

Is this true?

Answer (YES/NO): YES